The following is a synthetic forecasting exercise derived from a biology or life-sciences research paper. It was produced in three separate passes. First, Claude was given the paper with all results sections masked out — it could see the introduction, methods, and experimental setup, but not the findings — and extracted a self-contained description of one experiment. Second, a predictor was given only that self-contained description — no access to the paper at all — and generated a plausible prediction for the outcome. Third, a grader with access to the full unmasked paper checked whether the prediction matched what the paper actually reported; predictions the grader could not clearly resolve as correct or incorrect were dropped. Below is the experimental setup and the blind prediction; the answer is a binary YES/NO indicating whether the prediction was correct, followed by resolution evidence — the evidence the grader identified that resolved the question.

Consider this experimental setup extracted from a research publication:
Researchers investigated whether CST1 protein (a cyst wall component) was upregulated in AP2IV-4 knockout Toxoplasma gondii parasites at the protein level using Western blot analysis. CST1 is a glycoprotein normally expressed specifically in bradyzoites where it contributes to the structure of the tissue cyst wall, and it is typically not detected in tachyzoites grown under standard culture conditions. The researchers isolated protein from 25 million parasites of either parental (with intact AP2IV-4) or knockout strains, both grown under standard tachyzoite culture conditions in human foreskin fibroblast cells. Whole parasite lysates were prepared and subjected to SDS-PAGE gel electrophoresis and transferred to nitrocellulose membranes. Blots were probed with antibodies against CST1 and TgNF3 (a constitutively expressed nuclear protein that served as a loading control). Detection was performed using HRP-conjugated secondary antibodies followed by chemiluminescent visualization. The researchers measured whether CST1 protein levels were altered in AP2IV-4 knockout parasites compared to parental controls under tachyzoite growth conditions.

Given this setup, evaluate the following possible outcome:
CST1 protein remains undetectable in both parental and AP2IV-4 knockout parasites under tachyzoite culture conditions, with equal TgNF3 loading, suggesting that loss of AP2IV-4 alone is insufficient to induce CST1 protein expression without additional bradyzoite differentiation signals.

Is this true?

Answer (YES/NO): NO